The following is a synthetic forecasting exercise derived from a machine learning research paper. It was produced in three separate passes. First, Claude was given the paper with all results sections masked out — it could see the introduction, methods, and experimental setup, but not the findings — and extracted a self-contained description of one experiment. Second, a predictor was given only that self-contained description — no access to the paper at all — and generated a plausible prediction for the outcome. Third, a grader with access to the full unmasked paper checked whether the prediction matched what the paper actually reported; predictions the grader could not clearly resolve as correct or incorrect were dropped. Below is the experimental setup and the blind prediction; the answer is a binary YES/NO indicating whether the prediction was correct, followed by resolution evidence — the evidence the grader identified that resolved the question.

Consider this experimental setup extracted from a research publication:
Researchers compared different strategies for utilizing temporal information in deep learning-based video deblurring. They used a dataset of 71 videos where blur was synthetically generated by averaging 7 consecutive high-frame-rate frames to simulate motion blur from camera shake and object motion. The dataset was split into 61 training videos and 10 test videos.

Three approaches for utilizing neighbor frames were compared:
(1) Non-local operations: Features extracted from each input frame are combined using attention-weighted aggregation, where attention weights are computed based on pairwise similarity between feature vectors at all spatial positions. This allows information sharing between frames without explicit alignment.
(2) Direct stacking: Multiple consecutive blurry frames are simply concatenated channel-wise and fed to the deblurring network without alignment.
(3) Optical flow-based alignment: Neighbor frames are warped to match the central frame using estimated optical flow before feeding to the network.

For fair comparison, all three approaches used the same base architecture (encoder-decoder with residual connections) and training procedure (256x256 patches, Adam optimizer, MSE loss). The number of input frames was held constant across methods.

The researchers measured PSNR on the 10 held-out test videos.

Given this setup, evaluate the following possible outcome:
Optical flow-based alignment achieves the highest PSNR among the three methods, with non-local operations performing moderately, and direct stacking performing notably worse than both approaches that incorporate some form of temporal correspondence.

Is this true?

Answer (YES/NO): YES